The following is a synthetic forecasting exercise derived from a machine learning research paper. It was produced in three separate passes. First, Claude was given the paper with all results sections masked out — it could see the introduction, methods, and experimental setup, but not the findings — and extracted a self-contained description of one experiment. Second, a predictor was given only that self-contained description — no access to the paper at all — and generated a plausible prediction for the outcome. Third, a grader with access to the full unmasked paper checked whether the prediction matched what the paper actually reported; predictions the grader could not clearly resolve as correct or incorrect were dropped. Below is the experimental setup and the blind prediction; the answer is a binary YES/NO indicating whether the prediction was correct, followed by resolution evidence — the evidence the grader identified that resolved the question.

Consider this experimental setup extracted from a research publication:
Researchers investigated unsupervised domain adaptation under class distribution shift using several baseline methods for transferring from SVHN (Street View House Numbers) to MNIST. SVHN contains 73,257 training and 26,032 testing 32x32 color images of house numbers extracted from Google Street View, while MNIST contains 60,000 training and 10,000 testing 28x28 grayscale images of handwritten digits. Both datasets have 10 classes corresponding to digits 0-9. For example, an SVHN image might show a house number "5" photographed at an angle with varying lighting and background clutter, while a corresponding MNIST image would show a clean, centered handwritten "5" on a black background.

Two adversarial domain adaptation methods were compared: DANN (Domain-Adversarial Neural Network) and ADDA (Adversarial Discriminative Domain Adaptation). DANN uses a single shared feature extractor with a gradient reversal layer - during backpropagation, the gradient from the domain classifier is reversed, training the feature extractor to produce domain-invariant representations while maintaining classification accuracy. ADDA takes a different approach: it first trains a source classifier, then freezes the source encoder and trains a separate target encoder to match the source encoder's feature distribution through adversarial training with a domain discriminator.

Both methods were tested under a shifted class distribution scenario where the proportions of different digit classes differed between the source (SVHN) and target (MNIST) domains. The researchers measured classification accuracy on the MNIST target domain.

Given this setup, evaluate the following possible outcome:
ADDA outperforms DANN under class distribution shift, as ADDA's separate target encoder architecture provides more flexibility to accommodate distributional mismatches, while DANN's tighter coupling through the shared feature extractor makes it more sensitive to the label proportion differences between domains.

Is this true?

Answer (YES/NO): NO